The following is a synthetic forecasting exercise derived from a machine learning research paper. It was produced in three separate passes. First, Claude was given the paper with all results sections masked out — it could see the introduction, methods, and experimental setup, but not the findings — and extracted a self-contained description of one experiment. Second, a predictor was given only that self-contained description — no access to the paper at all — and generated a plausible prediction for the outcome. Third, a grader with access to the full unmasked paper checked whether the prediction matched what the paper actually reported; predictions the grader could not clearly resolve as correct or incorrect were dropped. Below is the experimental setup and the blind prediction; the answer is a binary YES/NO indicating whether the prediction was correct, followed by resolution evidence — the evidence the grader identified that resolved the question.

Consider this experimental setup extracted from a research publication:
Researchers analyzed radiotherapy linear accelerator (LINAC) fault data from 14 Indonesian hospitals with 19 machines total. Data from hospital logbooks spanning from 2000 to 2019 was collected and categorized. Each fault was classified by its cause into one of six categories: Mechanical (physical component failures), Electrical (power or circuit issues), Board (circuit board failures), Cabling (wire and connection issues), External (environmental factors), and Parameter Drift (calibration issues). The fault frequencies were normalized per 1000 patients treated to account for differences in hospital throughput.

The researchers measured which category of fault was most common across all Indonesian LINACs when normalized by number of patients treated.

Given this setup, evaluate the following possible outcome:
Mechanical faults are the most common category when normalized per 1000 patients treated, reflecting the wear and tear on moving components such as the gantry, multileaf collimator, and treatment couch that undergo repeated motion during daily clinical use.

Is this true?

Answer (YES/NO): YES